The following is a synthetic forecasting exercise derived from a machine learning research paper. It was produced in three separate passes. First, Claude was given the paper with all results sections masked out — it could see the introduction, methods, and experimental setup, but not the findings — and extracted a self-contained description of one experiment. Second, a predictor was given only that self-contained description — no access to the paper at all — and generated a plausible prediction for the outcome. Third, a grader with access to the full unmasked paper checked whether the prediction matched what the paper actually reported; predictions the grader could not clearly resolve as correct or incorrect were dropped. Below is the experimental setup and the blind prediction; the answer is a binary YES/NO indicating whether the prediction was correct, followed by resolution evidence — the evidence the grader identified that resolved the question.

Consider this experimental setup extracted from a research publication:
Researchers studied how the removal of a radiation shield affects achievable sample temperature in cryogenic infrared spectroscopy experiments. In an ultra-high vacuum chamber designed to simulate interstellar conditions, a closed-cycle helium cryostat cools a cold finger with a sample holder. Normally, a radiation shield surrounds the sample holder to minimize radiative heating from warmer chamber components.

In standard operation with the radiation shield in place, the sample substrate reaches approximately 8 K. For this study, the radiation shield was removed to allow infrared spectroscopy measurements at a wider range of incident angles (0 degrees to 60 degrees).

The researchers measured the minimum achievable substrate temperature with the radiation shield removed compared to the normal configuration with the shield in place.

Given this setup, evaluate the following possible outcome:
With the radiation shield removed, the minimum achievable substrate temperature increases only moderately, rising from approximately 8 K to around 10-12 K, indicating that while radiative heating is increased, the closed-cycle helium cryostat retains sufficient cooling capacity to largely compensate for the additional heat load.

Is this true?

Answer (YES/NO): YES